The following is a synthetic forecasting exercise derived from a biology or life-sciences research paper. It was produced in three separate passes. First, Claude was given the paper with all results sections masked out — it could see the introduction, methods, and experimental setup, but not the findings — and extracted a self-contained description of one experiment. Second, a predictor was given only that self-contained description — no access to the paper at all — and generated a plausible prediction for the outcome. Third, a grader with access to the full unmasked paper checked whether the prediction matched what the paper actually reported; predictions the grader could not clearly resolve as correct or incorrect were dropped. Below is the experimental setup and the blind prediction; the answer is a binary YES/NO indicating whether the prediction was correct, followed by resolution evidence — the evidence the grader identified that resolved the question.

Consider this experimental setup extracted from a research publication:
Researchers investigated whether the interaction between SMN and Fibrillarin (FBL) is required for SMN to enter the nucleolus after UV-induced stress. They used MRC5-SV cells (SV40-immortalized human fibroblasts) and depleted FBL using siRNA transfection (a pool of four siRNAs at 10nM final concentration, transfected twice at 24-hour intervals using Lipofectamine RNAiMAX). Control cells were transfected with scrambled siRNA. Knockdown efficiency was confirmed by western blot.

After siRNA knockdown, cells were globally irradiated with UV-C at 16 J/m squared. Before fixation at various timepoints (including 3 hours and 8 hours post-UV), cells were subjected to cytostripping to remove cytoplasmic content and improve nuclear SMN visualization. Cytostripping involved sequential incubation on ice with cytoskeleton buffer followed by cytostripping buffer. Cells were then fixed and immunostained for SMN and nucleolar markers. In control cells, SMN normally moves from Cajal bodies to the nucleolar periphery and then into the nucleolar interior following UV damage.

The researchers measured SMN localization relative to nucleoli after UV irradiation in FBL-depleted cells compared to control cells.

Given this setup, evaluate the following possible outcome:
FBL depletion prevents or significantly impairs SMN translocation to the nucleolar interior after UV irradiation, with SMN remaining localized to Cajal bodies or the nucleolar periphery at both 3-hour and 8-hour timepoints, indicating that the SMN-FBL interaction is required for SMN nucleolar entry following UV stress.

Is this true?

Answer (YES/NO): YES